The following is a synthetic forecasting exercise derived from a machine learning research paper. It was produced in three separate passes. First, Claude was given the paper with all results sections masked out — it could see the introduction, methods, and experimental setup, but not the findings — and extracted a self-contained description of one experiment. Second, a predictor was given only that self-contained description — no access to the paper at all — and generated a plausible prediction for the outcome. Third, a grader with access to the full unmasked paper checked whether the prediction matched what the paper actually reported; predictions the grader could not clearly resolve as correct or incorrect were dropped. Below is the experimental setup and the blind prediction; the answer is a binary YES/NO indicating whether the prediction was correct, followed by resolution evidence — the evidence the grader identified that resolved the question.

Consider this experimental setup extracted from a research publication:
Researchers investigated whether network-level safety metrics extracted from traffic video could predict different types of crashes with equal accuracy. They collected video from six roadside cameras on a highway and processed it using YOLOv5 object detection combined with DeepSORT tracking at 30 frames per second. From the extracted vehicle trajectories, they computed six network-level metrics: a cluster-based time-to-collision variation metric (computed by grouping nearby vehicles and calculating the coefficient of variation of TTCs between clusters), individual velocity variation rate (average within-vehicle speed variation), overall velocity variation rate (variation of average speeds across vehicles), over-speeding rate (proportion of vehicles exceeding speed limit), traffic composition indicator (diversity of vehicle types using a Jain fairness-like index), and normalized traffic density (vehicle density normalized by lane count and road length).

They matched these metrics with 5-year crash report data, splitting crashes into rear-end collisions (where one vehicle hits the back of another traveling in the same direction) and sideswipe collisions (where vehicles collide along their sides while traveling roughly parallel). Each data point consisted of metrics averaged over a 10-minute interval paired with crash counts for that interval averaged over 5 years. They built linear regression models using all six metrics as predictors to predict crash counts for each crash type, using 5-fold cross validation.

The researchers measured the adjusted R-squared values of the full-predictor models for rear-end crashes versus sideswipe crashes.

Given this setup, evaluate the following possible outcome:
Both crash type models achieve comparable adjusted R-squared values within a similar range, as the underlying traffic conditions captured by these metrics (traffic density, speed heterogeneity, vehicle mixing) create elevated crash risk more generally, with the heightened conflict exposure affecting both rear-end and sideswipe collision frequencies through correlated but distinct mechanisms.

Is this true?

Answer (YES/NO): NO